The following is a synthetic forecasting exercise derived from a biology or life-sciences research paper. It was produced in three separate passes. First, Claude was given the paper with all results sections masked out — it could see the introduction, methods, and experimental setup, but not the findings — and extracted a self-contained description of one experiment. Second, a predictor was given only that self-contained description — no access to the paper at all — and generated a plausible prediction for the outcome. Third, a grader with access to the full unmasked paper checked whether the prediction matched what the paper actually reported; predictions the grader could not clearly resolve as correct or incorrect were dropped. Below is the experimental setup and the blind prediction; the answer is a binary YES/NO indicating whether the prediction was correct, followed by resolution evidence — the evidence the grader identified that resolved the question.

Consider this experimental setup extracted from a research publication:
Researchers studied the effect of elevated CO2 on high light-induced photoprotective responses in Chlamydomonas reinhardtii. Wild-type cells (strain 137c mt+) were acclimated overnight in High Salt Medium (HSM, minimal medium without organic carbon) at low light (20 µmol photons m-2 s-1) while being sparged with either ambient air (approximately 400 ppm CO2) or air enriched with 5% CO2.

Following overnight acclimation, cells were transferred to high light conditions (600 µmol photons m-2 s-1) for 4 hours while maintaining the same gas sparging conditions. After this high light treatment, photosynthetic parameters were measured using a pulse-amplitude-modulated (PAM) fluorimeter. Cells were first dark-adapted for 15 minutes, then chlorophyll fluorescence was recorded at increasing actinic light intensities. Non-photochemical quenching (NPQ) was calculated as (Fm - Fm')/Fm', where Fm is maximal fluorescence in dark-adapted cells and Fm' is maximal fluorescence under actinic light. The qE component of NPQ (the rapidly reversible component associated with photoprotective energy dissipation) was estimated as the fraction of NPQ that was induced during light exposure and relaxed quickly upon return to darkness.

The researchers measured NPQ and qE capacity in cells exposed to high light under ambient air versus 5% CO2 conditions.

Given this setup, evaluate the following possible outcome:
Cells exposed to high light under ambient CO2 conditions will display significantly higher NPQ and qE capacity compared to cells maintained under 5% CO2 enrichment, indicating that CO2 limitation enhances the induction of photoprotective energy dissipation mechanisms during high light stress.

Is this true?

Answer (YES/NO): YES